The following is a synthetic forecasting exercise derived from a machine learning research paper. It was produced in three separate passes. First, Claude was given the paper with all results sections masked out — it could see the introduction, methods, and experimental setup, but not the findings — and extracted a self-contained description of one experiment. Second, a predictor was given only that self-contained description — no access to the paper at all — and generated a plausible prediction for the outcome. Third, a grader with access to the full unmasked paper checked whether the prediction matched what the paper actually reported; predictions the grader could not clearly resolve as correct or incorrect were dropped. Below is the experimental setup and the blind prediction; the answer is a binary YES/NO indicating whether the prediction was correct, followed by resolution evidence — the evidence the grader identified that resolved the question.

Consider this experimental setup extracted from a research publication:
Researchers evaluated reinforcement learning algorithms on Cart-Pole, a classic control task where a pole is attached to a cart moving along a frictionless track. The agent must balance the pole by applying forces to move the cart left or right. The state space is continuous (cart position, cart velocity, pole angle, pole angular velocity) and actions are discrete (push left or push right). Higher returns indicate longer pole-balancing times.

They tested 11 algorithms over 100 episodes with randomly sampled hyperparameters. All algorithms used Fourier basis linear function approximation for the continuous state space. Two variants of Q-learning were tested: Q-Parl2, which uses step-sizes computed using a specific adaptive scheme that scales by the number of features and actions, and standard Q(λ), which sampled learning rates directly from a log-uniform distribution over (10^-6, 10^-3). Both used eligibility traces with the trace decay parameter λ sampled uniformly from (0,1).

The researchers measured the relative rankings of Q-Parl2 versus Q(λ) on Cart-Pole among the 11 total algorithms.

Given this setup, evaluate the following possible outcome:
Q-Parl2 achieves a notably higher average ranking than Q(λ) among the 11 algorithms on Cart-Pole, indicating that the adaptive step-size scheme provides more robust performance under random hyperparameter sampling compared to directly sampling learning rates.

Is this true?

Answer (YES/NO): YES